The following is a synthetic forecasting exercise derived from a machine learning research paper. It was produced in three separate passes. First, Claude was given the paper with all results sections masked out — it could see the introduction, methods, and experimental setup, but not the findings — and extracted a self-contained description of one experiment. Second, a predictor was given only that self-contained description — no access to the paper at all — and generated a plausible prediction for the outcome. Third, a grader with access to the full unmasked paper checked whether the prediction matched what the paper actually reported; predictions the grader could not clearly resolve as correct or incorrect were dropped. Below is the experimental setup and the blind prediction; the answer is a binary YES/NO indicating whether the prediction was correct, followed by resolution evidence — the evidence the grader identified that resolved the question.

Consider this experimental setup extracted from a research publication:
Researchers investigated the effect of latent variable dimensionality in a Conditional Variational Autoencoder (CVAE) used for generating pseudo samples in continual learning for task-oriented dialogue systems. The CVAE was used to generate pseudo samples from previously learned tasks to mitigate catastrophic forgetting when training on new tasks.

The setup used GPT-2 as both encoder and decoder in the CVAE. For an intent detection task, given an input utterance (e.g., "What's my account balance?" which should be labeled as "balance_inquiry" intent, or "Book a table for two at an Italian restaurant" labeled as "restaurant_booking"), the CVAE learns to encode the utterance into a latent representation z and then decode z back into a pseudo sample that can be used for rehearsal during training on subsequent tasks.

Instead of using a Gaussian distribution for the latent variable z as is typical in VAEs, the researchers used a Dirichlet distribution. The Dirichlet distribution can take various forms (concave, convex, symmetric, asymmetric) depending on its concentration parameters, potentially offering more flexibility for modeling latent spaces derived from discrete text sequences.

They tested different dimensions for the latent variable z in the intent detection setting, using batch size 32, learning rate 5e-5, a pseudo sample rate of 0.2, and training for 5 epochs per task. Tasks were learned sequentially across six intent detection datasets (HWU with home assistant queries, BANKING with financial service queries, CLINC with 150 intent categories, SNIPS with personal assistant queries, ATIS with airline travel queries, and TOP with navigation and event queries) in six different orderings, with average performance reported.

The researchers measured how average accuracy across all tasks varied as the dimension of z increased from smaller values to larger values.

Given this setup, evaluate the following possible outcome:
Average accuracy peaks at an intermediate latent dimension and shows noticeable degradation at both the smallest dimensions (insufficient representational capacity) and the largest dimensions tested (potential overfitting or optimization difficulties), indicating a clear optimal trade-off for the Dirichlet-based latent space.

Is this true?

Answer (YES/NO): NO